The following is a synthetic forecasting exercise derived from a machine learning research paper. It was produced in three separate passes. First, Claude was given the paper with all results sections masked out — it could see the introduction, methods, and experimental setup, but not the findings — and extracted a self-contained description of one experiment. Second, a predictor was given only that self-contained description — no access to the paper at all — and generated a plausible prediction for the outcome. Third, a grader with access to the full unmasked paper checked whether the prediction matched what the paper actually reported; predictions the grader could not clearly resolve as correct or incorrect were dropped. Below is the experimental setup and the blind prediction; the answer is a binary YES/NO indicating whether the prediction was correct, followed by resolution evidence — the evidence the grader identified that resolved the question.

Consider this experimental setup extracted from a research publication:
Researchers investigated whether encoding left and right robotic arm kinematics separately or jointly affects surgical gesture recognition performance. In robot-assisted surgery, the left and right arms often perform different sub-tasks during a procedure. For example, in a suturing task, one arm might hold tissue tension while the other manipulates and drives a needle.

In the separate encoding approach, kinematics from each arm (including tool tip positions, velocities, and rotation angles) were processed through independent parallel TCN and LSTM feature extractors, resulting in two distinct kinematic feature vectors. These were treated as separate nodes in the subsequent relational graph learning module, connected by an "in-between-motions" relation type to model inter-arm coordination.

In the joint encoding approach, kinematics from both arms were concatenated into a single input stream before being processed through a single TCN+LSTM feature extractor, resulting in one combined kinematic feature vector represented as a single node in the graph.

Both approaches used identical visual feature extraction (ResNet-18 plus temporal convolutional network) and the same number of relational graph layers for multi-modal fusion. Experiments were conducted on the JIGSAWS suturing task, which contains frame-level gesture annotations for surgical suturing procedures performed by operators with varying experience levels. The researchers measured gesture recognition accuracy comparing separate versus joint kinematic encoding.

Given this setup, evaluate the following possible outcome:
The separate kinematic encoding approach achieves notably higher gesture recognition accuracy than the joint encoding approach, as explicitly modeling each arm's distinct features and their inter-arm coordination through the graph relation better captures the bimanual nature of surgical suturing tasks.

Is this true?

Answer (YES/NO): NO